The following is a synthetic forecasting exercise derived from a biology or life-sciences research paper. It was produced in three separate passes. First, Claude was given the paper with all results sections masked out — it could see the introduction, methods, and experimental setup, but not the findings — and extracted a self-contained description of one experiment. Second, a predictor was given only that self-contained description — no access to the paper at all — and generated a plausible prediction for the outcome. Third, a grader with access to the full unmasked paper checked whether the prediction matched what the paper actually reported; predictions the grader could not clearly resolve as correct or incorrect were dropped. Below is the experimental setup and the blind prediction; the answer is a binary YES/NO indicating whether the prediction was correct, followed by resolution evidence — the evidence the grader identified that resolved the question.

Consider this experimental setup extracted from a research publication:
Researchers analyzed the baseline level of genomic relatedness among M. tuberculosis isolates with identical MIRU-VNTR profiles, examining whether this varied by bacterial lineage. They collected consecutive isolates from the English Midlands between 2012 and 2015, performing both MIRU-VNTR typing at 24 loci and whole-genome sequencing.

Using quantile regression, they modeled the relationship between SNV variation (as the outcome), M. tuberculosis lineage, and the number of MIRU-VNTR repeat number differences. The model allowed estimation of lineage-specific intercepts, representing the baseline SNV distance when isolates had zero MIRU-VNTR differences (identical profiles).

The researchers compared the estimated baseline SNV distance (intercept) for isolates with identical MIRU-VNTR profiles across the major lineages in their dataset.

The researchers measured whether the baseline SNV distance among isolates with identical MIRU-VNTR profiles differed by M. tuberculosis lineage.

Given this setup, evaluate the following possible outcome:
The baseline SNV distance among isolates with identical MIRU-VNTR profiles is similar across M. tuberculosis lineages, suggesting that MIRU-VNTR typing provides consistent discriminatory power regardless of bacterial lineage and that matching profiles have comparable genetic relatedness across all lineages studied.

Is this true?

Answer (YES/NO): NO